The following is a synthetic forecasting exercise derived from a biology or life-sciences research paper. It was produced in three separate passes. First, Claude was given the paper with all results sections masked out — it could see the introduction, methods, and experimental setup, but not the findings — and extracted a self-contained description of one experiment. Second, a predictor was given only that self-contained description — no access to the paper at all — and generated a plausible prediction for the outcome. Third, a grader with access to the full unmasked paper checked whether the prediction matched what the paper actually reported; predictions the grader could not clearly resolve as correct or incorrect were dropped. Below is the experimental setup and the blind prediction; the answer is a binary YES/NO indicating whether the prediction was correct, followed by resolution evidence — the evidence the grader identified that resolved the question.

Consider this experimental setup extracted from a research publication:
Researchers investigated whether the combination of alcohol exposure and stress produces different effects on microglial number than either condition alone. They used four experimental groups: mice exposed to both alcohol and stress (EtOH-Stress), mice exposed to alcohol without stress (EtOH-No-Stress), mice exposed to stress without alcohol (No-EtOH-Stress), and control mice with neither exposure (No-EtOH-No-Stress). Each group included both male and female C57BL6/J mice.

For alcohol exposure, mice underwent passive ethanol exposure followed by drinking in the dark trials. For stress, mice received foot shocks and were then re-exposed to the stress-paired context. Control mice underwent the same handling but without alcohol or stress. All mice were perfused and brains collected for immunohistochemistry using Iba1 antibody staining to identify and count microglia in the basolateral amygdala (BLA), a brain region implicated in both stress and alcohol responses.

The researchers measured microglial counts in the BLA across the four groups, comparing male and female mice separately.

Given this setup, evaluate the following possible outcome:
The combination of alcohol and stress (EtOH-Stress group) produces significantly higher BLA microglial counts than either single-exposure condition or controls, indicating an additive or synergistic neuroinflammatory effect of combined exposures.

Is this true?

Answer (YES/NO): NO